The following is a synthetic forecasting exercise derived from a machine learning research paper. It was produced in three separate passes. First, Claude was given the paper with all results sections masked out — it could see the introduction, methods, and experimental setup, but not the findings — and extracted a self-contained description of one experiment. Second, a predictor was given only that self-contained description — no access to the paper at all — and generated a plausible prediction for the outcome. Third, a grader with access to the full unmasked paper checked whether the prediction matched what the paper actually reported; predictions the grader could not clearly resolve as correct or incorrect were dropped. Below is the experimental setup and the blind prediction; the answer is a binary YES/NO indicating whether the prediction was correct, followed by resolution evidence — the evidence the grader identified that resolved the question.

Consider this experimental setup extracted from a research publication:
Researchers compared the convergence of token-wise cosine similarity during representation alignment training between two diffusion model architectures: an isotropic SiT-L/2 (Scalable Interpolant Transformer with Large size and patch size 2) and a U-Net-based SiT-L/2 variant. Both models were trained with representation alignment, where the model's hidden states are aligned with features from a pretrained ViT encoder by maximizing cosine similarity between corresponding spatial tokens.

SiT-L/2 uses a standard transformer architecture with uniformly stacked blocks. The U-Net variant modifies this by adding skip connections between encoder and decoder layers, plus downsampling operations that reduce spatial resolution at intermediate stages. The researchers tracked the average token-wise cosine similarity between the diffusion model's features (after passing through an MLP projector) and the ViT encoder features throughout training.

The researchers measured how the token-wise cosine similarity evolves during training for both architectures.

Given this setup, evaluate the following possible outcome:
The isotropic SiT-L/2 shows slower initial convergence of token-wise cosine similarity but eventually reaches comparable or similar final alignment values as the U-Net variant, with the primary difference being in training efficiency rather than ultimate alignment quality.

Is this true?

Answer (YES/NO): NO